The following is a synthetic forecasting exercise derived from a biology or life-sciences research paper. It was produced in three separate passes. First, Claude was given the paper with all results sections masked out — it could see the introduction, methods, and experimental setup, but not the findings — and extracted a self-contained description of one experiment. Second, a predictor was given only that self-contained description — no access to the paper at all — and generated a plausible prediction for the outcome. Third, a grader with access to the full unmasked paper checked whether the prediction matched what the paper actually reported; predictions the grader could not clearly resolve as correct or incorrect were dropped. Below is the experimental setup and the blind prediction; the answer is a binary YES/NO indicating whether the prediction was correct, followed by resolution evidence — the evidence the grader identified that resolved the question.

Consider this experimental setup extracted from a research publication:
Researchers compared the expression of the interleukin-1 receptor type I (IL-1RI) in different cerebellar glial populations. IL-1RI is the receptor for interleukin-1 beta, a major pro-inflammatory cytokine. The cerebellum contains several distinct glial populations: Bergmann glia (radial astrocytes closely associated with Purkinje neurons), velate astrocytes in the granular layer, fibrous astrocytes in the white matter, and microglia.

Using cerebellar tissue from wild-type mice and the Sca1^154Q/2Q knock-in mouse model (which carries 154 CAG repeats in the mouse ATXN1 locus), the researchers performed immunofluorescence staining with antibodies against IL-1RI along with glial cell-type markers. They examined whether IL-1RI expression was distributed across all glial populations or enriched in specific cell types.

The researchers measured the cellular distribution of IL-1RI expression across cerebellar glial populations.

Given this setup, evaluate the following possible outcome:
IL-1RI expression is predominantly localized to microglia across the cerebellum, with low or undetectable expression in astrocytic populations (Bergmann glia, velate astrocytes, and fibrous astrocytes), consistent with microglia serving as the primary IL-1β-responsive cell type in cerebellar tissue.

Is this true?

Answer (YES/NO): NO